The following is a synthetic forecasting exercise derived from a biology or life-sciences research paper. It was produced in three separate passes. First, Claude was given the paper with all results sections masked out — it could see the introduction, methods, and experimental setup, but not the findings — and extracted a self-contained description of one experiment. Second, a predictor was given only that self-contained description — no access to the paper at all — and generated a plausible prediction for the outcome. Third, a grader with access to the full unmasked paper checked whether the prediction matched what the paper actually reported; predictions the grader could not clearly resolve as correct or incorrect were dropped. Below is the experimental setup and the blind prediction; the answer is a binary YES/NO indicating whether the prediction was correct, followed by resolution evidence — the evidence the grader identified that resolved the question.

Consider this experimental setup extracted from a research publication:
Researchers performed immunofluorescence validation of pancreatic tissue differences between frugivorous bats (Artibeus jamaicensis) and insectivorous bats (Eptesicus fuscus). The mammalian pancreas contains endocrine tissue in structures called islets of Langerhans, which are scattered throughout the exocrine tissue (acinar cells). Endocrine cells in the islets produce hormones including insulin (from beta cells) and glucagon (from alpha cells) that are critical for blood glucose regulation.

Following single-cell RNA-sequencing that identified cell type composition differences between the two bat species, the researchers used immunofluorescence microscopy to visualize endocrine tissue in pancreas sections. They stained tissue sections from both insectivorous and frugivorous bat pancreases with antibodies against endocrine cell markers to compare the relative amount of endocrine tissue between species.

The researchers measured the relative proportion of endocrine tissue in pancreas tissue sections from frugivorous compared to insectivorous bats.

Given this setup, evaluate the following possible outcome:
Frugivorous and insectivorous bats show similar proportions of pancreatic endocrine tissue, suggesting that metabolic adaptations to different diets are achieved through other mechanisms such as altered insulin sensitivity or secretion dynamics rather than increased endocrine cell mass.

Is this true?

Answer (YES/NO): NO